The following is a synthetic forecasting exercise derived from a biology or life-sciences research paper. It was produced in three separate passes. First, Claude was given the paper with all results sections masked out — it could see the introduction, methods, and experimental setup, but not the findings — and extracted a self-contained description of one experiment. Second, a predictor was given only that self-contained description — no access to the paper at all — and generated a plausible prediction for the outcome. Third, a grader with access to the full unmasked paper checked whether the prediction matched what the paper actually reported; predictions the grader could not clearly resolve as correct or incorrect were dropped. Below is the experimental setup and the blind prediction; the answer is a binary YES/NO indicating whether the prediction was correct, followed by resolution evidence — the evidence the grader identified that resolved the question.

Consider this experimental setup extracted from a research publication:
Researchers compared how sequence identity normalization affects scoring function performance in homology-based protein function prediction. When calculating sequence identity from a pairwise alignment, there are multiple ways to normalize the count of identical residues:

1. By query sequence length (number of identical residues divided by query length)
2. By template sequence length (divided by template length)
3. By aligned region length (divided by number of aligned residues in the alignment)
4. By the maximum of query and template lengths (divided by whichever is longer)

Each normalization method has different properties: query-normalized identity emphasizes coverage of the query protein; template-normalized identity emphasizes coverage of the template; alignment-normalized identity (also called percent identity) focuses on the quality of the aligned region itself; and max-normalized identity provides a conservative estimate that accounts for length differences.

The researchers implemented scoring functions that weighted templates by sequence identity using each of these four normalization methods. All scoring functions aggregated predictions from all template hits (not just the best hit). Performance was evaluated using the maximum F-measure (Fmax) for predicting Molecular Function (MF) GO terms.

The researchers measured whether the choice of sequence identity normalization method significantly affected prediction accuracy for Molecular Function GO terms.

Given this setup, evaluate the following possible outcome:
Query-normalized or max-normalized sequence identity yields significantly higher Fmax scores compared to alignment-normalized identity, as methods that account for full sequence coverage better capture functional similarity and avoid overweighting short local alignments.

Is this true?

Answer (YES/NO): NO